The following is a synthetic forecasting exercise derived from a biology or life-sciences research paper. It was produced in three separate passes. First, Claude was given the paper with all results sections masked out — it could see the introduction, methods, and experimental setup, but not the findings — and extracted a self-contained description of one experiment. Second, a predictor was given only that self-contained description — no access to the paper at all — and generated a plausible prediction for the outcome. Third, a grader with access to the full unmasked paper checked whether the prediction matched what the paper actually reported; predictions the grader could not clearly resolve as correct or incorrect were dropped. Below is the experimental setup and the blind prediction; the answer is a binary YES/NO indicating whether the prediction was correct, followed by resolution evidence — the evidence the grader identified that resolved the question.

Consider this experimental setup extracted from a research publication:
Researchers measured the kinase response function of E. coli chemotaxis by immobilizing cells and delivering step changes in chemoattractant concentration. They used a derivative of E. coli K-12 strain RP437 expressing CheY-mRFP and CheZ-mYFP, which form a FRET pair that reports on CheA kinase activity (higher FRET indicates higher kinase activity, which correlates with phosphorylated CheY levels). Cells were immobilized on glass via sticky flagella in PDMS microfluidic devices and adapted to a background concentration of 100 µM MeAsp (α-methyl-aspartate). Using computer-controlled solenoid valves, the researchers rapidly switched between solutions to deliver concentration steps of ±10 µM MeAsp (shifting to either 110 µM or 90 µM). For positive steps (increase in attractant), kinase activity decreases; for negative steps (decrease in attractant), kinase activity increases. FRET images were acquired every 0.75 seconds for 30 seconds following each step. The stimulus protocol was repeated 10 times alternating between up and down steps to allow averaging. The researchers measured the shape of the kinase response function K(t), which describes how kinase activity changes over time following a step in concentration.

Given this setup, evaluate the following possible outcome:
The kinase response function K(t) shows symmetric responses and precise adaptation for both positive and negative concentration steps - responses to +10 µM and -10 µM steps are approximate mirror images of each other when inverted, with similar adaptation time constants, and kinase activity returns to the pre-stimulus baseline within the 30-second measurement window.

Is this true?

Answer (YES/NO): YES